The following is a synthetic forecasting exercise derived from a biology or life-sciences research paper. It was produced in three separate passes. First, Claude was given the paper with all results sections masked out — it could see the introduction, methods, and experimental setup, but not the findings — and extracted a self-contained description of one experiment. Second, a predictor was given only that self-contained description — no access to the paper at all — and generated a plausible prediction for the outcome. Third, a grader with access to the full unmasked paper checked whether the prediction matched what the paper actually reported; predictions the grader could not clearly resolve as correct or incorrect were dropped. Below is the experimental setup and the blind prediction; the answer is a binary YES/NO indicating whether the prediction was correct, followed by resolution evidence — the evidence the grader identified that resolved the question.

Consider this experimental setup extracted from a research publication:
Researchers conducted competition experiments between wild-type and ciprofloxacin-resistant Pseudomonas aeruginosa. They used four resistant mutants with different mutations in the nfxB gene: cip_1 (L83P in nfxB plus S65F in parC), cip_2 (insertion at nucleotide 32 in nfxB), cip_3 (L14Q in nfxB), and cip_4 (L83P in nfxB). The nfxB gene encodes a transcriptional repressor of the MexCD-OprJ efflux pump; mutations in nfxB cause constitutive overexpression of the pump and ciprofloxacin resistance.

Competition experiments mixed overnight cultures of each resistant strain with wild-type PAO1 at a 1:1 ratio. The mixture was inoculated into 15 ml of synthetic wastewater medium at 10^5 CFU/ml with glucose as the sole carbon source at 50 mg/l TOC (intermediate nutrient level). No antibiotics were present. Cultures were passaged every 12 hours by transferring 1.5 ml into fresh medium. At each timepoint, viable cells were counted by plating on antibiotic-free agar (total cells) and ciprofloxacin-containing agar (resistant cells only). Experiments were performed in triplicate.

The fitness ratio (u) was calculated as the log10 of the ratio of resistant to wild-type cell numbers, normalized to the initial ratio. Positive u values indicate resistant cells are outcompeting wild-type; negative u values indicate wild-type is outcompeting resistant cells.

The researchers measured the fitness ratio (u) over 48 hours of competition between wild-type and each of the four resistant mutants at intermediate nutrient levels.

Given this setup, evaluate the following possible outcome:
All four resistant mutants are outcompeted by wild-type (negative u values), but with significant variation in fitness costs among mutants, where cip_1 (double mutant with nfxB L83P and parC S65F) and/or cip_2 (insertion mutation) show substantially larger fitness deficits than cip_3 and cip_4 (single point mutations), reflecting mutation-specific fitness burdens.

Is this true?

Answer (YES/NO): NO